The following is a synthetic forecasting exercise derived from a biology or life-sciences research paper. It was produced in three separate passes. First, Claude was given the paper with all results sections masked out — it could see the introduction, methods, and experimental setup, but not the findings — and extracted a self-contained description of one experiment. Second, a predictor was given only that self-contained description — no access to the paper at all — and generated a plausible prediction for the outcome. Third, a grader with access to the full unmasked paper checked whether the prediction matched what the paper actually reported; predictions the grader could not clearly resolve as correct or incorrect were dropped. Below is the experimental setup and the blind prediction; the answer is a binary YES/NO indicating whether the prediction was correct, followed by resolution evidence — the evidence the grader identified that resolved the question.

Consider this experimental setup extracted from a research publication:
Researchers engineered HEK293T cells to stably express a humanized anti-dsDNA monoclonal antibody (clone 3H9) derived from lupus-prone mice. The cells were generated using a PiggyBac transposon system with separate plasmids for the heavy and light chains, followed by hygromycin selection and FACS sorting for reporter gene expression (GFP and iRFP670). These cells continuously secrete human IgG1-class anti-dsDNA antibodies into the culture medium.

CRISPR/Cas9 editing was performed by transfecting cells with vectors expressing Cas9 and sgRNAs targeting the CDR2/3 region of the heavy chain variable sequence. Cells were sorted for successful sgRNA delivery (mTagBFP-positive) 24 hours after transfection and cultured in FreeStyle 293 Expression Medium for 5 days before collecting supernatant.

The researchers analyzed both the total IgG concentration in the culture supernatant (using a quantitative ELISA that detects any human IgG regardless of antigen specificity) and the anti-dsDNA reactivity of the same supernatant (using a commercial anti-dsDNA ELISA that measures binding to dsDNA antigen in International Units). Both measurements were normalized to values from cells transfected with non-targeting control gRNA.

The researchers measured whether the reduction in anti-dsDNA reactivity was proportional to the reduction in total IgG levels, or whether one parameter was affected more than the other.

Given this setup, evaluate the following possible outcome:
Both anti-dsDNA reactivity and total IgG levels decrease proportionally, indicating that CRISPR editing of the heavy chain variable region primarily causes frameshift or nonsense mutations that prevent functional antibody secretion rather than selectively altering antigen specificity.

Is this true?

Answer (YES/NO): NO